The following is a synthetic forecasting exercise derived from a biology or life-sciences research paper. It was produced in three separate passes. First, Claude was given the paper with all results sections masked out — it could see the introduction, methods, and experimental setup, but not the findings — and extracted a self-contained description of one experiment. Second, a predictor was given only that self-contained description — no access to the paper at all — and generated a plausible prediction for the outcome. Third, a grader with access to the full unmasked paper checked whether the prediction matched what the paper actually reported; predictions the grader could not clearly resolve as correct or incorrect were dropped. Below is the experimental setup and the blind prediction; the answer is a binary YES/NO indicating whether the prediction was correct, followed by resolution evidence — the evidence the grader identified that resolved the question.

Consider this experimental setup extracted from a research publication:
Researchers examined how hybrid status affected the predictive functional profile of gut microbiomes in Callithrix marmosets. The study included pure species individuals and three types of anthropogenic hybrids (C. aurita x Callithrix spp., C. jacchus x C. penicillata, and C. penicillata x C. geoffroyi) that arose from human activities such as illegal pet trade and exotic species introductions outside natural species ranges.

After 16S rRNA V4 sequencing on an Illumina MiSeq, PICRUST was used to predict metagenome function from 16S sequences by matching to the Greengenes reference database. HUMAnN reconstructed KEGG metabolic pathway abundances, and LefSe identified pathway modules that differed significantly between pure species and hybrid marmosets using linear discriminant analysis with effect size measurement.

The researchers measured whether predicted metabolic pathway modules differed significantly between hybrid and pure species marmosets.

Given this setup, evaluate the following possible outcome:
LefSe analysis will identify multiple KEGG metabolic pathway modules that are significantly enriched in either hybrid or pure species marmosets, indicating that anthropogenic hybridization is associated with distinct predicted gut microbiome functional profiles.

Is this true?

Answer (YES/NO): YES